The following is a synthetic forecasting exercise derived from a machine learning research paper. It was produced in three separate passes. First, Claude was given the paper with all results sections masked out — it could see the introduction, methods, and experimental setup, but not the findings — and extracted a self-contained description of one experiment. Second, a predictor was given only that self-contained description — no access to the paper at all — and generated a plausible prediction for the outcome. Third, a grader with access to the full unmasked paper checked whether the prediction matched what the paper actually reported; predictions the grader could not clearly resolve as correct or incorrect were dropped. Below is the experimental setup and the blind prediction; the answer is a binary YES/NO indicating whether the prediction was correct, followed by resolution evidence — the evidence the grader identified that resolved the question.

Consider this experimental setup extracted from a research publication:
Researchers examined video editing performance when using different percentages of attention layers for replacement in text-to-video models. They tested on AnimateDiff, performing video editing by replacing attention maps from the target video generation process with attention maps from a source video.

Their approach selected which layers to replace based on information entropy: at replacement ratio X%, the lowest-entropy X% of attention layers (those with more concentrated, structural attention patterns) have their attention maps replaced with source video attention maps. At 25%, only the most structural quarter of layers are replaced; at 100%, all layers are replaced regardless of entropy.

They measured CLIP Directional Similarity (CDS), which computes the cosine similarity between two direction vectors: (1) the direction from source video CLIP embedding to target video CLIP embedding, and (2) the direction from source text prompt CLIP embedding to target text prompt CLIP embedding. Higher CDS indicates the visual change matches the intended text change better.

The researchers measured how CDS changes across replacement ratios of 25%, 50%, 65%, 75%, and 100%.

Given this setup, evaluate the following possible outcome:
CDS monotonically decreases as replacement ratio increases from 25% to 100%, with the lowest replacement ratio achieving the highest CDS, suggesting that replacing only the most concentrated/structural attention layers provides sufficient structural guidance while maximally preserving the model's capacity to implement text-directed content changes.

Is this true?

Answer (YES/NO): YES